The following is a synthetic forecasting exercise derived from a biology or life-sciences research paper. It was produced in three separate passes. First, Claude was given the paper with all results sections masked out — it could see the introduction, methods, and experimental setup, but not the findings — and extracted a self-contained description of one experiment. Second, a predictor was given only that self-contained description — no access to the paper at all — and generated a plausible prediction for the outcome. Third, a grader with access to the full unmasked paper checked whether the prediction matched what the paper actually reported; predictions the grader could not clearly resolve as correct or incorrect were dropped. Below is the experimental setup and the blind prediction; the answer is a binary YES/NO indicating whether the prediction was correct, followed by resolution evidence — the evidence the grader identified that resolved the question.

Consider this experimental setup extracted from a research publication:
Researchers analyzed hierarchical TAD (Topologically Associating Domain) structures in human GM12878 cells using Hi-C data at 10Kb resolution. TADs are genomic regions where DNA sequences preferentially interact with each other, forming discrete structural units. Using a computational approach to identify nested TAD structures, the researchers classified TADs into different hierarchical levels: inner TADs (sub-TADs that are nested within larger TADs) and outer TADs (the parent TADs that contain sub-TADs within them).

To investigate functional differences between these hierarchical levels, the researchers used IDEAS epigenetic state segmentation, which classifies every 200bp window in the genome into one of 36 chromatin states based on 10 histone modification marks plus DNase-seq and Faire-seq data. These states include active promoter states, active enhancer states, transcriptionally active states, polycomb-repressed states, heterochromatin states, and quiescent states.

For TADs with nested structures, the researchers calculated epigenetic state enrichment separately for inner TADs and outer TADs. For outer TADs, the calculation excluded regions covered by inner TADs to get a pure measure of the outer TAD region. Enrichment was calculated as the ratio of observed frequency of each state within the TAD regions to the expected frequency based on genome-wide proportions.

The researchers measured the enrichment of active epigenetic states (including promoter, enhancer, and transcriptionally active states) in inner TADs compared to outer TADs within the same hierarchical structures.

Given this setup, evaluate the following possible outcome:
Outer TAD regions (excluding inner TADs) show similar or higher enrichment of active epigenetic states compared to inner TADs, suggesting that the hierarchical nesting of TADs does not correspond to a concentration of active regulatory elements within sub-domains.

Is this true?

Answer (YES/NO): NO